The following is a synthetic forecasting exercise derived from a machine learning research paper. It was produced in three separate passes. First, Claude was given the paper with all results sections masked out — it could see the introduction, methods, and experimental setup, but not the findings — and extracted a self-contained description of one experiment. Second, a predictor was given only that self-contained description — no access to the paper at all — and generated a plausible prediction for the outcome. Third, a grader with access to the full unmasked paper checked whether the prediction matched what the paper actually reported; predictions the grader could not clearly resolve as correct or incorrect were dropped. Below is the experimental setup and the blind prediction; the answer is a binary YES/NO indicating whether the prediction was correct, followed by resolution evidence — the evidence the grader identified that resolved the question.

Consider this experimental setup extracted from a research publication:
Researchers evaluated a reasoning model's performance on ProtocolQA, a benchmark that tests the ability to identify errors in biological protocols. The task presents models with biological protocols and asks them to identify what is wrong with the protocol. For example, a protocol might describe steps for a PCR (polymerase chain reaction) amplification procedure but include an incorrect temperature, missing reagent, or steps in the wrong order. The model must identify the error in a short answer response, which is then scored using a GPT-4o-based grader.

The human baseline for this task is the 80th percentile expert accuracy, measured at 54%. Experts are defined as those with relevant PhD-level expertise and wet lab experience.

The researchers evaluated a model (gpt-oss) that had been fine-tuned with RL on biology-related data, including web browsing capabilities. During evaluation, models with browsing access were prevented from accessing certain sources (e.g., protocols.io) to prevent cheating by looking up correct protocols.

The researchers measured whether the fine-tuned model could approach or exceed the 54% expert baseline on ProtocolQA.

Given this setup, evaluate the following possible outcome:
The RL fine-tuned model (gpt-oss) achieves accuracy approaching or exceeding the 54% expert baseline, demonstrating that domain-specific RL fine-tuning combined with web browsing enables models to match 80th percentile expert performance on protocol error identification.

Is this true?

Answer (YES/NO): NO